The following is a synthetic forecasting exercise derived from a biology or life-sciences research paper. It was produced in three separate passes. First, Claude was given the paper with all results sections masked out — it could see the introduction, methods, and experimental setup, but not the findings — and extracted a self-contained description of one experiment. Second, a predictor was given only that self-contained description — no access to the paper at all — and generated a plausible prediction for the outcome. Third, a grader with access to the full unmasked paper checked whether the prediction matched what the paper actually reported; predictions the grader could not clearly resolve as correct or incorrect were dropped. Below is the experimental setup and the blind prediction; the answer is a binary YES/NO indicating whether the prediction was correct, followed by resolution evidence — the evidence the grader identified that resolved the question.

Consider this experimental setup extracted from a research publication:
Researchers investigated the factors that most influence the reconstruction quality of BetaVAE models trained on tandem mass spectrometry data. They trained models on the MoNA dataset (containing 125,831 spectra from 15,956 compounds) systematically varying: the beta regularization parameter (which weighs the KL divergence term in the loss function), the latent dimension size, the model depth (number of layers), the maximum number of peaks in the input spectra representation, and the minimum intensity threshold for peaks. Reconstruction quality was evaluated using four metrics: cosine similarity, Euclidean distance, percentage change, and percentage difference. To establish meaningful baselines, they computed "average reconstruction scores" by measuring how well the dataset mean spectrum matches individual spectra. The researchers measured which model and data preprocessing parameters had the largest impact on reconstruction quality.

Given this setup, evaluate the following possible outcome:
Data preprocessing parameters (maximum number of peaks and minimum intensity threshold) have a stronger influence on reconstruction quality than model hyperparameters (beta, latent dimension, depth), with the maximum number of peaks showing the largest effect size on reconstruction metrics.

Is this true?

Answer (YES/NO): NO